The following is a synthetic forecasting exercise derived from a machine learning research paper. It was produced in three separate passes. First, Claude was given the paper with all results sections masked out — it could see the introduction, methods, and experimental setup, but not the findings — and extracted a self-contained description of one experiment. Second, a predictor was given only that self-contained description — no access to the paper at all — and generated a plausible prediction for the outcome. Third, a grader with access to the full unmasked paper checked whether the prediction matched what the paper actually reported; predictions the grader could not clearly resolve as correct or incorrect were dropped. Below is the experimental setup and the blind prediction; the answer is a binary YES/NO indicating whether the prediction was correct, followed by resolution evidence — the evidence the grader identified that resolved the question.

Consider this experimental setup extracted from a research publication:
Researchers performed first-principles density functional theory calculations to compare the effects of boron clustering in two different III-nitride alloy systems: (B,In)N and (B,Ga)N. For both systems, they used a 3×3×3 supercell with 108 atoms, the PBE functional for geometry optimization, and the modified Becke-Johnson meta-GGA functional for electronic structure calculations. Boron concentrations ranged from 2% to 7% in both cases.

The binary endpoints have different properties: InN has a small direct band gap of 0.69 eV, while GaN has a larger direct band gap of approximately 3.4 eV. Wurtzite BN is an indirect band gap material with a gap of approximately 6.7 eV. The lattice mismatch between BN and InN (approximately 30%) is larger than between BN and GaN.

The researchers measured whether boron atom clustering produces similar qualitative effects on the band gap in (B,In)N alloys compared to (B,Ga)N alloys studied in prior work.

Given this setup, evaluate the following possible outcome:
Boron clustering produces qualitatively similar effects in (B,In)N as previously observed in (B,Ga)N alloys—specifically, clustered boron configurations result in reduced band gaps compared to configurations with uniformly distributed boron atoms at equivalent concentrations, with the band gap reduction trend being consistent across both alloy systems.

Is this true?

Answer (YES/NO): YES